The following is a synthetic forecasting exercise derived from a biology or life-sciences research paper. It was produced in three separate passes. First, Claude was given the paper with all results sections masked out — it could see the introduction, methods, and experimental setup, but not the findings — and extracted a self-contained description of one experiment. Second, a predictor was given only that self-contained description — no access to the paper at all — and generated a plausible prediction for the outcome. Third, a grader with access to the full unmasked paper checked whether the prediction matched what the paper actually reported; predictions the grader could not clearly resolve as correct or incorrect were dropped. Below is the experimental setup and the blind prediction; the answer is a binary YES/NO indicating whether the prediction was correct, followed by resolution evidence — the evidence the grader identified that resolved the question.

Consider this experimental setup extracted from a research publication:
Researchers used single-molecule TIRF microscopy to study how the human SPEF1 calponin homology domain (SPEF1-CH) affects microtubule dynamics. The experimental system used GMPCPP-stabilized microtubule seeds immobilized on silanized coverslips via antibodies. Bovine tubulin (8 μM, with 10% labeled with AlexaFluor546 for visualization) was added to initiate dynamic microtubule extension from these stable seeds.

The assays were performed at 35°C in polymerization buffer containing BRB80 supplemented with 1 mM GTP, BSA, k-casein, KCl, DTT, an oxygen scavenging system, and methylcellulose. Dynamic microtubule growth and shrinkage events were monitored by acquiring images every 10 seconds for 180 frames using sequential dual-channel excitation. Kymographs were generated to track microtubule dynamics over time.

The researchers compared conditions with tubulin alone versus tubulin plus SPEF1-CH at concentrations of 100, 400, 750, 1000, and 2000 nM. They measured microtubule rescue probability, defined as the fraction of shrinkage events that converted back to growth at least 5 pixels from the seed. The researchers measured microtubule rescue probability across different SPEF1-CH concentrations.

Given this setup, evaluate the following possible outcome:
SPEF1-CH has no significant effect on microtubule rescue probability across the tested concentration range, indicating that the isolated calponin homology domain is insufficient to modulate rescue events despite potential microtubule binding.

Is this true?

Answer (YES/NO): NO